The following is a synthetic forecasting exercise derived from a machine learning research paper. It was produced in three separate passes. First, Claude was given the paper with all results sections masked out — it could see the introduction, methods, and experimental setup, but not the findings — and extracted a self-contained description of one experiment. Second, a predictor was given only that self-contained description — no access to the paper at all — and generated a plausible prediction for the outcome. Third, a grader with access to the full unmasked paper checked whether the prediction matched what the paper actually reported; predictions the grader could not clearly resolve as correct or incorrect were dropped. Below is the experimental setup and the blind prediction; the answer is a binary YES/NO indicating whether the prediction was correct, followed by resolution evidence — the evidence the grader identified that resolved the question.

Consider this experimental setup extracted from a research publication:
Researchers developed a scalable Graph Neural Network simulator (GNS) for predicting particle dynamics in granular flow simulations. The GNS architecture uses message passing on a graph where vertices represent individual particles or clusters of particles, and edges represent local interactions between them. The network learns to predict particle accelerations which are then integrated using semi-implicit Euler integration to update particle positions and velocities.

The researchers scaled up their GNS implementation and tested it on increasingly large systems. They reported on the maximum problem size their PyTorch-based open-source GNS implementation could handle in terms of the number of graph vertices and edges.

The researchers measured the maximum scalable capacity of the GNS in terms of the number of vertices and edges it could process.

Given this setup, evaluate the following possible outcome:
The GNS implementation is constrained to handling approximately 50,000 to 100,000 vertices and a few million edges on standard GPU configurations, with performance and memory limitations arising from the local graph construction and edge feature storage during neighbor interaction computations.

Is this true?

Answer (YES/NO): NO